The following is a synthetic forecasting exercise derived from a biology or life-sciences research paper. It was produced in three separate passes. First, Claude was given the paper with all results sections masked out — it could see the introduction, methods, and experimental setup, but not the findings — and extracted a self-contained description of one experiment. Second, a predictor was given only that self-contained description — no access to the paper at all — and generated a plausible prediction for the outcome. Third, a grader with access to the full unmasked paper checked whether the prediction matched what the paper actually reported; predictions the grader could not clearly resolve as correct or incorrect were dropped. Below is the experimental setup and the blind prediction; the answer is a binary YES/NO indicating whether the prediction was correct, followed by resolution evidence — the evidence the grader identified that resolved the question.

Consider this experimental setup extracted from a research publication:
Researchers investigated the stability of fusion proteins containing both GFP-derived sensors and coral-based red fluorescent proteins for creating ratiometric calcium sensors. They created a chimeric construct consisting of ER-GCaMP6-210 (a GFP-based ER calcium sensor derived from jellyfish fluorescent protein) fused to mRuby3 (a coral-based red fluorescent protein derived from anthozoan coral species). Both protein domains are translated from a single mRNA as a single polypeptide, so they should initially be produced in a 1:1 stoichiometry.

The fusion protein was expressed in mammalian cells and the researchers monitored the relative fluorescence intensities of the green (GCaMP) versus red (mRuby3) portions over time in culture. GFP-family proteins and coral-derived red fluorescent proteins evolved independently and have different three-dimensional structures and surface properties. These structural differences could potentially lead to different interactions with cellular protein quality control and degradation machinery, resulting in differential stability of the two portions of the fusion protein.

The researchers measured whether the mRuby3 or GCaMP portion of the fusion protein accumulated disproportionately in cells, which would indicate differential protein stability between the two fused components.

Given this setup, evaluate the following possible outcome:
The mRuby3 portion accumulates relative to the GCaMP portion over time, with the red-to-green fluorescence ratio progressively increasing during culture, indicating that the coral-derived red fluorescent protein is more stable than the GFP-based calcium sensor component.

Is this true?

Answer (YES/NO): YES